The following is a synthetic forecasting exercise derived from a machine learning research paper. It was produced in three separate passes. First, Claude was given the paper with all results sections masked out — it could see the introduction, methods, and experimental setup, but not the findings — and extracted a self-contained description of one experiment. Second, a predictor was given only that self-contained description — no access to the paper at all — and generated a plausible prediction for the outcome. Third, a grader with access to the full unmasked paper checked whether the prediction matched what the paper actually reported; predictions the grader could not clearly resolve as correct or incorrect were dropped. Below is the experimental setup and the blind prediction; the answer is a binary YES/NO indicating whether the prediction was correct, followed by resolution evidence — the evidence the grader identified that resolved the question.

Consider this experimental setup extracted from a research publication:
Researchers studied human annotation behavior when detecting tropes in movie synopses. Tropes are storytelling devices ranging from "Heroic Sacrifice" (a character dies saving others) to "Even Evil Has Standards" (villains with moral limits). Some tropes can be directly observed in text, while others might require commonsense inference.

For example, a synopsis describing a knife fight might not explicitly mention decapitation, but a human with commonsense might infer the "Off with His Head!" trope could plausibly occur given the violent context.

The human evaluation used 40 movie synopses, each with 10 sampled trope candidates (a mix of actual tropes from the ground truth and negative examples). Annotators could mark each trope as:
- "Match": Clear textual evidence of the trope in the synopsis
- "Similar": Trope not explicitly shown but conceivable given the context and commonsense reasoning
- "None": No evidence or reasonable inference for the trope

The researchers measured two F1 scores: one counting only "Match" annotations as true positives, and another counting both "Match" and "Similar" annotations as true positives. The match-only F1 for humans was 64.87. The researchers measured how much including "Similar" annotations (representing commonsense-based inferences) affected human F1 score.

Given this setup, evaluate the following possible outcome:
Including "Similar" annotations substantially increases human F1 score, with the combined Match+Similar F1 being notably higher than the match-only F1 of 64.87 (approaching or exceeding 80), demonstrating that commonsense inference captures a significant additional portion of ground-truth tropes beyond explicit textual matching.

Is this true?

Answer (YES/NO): NO